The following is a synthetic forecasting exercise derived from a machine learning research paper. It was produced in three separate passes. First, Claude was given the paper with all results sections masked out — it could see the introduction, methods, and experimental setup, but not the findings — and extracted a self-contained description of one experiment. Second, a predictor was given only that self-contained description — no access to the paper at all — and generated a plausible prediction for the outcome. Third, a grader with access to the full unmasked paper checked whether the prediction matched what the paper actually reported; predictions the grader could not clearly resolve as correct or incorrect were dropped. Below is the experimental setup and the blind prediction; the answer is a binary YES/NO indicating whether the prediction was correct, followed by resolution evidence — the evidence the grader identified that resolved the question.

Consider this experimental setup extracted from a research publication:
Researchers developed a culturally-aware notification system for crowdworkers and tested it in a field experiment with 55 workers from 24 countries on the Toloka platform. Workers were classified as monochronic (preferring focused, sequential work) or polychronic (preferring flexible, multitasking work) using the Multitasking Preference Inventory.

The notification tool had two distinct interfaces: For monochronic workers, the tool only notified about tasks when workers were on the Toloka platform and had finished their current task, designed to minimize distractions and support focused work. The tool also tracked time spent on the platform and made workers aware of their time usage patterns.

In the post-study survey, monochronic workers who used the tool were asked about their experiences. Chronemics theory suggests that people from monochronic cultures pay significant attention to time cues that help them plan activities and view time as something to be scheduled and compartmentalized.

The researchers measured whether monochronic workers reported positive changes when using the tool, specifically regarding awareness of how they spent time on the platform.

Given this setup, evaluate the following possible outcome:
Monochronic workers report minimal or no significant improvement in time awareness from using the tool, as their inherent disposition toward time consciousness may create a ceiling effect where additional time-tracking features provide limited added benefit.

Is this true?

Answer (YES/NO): NO